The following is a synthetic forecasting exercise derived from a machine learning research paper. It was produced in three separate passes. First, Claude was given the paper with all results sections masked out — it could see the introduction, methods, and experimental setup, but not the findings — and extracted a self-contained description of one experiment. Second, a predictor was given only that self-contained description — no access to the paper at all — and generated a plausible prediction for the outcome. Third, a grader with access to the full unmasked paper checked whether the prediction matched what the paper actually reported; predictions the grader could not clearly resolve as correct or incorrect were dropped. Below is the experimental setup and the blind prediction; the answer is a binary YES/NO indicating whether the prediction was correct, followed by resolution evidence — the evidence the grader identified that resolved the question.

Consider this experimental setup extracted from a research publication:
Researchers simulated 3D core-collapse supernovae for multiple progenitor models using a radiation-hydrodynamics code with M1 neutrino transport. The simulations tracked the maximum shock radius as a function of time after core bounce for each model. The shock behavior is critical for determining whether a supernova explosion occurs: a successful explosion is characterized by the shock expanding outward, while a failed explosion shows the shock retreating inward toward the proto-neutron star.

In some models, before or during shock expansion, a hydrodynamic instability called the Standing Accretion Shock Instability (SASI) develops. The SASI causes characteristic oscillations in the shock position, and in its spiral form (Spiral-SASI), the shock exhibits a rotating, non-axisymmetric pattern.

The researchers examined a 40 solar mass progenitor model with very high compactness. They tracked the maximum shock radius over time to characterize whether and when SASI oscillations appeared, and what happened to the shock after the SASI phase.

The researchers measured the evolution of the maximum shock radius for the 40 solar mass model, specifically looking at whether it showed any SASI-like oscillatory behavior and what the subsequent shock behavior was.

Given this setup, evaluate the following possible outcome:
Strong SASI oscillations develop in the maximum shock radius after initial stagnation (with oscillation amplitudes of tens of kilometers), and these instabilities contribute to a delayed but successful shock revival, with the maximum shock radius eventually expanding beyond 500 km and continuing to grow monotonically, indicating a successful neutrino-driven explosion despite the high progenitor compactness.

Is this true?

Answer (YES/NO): NO